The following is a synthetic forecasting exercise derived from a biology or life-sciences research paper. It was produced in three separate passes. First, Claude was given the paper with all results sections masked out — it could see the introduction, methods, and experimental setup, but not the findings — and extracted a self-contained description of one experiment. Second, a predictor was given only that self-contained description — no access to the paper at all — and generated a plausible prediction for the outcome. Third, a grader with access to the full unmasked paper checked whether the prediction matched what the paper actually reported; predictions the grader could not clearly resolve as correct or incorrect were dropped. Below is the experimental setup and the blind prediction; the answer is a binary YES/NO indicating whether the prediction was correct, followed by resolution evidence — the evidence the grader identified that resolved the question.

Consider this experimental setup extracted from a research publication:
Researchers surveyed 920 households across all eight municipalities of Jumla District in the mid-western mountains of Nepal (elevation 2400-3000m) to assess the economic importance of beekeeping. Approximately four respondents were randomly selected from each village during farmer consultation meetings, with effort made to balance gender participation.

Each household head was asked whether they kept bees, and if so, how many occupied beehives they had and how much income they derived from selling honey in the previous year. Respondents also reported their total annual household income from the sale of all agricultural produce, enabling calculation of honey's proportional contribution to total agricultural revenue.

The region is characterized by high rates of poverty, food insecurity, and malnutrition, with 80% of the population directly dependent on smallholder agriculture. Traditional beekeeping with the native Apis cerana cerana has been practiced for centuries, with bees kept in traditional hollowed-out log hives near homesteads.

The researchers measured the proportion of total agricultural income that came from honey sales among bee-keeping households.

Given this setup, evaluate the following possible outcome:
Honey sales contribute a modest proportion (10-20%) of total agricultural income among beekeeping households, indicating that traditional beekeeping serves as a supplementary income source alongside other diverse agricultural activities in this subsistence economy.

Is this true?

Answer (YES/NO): YES